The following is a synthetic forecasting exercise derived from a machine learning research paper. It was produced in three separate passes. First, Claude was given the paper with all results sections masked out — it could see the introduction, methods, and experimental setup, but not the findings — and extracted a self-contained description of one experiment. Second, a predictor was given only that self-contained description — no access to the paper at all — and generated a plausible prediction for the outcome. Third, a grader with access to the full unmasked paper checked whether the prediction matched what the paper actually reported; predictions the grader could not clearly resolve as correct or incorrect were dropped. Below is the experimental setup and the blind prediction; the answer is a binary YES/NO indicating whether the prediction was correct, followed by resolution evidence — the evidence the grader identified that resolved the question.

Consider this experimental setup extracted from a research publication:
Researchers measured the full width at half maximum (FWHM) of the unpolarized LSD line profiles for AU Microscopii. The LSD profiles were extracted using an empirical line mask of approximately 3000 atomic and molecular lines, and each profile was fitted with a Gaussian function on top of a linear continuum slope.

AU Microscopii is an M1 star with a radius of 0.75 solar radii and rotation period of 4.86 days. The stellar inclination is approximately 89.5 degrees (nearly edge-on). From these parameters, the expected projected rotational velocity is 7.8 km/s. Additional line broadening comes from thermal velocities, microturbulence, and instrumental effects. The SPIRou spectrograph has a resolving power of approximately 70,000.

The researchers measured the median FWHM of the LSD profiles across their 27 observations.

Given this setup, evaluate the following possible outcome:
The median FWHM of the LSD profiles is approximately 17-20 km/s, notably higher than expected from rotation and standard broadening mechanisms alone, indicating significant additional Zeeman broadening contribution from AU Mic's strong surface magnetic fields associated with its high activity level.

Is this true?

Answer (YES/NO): NO